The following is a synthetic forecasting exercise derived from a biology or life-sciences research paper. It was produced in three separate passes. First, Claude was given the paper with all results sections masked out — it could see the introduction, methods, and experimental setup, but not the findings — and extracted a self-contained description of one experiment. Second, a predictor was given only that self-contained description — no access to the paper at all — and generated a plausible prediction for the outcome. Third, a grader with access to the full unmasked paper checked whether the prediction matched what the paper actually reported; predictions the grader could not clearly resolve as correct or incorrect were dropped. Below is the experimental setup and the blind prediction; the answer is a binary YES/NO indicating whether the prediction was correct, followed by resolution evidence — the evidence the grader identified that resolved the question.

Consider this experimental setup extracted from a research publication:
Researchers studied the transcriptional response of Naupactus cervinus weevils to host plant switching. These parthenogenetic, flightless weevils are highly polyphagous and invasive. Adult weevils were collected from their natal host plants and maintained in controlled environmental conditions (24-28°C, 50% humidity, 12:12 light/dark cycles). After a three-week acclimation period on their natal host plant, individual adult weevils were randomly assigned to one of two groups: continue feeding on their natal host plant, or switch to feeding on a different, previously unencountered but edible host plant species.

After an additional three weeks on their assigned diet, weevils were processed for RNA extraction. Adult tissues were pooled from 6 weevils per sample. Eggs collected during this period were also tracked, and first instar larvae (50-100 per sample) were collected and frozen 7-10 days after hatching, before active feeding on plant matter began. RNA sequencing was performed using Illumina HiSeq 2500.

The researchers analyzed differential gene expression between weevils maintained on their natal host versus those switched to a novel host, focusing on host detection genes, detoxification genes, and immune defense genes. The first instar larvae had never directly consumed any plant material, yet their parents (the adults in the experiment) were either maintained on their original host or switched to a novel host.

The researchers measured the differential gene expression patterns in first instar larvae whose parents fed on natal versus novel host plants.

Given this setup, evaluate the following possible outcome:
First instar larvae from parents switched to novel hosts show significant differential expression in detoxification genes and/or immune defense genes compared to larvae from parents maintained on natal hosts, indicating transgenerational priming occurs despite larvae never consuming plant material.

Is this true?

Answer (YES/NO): YES